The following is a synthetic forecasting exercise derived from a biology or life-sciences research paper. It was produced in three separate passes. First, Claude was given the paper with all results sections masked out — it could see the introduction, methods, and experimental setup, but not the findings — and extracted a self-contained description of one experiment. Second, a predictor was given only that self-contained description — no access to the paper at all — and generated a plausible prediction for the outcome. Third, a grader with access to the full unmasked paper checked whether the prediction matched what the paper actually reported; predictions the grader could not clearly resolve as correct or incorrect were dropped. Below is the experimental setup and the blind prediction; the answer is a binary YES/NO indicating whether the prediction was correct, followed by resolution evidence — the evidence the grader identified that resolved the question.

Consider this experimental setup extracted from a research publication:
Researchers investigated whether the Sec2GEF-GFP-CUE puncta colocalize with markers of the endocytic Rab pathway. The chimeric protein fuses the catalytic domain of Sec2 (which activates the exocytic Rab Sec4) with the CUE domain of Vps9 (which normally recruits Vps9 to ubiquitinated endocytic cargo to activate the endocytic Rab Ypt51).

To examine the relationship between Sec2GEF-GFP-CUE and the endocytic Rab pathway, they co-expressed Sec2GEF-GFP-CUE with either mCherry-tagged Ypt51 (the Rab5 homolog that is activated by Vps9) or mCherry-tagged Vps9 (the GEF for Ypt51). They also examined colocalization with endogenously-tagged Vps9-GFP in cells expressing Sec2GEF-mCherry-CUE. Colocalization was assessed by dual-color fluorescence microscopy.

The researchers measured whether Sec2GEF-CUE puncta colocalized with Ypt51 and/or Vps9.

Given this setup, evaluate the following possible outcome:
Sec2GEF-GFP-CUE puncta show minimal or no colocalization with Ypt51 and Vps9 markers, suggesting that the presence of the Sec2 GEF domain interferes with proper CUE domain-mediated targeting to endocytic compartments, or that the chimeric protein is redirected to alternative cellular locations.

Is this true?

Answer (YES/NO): NO